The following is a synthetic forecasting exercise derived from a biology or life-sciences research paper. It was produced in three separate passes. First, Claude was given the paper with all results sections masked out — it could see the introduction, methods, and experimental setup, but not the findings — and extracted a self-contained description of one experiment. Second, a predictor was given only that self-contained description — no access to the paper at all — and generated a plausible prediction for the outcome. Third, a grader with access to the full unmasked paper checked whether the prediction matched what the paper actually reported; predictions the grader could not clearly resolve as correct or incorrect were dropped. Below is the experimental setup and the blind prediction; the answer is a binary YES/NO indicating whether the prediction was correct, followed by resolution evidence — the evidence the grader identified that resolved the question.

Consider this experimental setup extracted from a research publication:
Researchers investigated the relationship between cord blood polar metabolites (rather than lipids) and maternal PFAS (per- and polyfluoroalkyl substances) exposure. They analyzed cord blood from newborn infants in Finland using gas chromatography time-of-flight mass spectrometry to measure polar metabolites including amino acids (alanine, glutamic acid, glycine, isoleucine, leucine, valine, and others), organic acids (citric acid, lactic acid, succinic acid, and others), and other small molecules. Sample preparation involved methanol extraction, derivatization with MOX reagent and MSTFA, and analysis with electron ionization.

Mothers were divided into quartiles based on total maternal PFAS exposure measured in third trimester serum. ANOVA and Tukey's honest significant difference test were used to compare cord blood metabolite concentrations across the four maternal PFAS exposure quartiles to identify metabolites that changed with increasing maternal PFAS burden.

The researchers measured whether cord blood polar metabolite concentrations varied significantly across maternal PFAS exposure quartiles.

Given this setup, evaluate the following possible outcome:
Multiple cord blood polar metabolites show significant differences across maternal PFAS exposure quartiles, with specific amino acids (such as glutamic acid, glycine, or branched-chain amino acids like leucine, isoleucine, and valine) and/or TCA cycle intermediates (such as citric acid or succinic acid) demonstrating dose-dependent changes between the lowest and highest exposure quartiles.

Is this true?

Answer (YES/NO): NO